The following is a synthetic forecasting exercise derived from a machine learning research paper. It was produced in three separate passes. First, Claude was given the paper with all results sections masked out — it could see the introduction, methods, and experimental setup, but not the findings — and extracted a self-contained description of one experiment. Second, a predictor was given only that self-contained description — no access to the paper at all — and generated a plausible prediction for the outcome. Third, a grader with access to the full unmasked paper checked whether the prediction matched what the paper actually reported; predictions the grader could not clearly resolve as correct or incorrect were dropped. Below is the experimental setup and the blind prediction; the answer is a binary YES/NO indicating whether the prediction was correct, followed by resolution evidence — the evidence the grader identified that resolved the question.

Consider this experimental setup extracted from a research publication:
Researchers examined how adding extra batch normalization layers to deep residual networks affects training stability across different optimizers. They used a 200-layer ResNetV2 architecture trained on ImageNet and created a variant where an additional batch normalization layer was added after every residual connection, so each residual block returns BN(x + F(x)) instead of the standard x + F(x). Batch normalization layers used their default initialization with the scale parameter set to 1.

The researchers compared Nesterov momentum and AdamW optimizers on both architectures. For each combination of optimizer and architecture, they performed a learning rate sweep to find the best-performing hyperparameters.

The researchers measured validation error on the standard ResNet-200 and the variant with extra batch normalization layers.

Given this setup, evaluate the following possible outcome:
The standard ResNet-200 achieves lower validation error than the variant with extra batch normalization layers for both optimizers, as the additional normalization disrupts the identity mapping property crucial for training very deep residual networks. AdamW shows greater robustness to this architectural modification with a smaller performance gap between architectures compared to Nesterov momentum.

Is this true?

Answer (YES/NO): YES